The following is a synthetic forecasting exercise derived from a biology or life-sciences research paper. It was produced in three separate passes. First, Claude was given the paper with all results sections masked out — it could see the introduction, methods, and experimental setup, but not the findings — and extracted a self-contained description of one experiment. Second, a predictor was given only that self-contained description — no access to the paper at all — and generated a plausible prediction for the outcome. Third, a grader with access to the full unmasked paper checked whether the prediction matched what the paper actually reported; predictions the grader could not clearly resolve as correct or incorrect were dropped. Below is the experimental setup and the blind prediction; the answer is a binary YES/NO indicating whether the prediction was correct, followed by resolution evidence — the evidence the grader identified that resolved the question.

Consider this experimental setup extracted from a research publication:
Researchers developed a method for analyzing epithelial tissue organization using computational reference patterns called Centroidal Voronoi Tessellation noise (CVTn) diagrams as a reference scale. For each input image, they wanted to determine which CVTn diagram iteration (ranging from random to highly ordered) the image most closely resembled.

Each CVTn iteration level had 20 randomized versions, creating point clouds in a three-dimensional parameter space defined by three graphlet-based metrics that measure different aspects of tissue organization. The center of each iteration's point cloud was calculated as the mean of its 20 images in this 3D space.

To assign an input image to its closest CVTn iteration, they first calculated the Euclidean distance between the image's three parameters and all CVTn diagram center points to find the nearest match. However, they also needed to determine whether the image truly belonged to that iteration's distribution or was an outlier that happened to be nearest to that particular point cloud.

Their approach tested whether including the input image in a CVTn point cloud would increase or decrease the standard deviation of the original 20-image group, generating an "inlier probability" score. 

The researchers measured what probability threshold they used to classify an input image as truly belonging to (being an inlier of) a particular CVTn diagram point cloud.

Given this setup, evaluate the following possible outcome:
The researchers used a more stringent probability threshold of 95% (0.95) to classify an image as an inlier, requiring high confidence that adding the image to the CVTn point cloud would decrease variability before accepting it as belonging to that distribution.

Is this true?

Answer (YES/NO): YES